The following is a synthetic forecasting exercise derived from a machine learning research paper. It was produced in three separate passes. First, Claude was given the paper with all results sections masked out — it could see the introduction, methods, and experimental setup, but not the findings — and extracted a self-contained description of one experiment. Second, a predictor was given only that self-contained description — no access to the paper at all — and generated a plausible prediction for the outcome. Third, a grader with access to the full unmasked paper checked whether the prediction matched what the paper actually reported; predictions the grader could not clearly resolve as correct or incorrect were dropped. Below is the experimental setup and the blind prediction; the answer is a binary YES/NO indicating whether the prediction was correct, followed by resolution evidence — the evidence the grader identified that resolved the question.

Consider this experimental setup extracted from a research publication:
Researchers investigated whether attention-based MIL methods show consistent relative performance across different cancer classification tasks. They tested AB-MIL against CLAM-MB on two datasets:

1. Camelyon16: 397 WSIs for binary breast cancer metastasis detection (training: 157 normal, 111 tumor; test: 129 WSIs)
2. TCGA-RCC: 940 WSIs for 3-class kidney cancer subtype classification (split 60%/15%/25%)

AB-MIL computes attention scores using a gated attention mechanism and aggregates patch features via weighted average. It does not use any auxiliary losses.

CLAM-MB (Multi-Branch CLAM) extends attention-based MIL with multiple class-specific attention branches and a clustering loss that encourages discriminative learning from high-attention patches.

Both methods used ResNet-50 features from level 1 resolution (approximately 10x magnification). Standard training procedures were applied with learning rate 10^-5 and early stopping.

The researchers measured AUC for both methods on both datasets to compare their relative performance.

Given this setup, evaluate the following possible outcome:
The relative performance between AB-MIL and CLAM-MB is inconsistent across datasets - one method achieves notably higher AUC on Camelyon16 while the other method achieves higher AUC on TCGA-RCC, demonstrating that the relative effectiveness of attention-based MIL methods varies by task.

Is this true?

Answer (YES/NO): NO